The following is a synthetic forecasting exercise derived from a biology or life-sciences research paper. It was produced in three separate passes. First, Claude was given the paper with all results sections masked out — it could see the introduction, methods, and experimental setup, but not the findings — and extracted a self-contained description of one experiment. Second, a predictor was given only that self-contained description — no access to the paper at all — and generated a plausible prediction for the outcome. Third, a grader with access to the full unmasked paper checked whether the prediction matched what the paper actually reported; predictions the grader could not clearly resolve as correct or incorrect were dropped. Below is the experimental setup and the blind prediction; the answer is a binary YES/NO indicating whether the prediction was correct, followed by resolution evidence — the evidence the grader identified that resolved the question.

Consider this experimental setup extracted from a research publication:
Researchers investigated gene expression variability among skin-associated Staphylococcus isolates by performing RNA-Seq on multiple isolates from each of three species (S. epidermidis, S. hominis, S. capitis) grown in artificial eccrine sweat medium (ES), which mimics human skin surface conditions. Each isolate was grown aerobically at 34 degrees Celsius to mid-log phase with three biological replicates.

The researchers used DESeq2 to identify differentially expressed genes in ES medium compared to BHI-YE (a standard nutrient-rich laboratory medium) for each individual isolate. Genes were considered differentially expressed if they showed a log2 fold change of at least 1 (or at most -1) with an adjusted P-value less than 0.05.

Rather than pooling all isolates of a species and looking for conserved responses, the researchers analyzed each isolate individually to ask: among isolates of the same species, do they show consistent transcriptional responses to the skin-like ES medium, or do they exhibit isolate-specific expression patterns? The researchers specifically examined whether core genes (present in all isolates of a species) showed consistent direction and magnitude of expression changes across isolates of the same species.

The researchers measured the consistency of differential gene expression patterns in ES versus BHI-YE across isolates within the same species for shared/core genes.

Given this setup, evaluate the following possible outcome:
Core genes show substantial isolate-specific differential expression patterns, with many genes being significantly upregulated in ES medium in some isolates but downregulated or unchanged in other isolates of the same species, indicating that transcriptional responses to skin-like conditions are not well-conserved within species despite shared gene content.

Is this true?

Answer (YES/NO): YES